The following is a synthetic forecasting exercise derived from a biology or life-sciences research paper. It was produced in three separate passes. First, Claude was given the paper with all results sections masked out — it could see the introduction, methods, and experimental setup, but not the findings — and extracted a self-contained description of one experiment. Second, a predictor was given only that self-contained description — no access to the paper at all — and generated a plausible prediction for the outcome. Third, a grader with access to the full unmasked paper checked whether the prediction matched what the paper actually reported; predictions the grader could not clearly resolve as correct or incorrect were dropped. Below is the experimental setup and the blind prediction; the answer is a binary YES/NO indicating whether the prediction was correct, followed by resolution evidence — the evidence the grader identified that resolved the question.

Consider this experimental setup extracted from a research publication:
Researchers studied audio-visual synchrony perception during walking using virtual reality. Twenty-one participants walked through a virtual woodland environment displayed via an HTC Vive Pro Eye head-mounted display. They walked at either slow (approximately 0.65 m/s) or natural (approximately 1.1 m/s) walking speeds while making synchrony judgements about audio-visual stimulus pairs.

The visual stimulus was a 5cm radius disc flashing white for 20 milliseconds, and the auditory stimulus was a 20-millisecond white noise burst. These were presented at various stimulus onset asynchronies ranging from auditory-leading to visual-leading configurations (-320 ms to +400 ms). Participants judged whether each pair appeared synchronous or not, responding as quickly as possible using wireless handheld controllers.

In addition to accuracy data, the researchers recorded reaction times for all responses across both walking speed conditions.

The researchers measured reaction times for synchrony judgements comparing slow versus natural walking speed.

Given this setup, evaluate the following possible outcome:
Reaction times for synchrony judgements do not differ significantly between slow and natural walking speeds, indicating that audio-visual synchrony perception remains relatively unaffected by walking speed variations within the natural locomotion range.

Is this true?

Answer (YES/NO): NO